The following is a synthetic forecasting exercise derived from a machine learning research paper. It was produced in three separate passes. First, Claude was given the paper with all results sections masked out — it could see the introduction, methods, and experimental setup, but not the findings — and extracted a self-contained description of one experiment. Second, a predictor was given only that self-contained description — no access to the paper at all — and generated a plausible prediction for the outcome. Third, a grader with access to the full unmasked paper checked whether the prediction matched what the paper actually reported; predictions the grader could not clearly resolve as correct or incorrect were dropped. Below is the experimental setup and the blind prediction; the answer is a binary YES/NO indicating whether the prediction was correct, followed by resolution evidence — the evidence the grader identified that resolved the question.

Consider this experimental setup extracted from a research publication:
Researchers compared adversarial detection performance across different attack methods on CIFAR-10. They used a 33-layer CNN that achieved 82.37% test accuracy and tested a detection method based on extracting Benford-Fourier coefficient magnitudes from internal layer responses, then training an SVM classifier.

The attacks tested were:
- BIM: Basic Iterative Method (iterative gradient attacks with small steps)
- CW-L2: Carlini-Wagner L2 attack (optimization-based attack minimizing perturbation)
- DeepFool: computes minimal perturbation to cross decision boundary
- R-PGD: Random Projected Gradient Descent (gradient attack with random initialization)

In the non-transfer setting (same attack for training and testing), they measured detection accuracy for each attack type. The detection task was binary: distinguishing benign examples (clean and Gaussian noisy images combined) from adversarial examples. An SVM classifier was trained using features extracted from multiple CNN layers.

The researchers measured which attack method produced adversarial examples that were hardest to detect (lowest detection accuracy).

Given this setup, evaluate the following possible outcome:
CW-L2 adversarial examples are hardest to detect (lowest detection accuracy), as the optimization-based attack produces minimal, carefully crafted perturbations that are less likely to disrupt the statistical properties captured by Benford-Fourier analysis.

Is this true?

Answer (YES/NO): NO